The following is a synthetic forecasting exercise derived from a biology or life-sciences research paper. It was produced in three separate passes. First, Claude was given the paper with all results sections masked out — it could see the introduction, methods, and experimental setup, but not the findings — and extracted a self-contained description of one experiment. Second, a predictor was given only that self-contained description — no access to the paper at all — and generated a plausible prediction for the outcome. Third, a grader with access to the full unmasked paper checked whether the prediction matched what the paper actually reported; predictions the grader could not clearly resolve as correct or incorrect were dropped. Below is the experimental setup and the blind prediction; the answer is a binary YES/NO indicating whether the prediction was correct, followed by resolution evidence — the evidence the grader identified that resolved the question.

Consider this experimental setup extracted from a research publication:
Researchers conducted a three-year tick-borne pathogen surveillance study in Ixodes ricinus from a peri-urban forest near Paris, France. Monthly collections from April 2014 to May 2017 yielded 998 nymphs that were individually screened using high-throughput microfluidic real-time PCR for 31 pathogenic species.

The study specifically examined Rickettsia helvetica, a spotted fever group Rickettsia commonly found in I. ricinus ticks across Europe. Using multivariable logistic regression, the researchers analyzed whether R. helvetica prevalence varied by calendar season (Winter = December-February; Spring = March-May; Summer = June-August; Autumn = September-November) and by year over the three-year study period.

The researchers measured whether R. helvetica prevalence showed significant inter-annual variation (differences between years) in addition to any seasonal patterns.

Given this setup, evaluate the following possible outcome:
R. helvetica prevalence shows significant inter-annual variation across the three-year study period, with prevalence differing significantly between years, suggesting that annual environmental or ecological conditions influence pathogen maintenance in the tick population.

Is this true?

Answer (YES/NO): YES